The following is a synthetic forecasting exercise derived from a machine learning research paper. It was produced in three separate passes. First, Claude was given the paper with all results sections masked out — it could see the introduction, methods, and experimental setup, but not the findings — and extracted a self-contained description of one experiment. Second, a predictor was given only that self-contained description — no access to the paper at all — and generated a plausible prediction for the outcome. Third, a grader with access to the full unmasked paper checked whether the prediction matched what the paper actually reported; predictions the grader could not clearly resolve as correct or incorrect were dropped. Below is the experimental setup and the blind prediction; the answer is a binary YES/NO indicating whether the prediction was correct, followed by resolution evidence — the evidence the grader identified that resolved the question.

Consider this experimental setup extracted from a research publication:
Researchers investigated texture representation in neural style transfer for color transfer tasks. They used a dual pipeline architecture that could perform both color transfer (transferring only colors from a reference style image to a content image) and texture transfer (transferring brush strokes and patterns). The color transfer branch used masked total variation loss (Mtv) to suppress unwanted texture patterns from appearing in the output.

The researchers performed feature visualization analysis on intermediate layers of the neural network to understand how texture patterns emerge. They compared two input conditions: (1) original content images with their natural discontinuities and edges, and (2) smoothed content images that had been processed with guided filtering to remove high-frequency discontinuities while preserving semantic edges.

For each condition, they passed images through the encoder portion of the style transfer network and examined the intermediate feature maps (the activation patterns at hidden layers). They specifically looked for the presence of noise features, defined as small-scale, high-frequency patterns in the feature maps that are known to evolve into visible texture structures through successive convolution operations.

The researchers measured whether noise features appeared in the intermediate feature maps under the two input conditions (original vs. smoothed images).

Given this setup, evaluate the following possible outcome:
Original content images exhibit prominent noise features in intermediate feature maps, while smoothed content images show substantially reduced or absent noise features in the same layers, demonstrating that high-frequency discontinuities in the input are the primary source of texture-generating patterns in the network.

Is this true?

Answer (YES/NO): NO